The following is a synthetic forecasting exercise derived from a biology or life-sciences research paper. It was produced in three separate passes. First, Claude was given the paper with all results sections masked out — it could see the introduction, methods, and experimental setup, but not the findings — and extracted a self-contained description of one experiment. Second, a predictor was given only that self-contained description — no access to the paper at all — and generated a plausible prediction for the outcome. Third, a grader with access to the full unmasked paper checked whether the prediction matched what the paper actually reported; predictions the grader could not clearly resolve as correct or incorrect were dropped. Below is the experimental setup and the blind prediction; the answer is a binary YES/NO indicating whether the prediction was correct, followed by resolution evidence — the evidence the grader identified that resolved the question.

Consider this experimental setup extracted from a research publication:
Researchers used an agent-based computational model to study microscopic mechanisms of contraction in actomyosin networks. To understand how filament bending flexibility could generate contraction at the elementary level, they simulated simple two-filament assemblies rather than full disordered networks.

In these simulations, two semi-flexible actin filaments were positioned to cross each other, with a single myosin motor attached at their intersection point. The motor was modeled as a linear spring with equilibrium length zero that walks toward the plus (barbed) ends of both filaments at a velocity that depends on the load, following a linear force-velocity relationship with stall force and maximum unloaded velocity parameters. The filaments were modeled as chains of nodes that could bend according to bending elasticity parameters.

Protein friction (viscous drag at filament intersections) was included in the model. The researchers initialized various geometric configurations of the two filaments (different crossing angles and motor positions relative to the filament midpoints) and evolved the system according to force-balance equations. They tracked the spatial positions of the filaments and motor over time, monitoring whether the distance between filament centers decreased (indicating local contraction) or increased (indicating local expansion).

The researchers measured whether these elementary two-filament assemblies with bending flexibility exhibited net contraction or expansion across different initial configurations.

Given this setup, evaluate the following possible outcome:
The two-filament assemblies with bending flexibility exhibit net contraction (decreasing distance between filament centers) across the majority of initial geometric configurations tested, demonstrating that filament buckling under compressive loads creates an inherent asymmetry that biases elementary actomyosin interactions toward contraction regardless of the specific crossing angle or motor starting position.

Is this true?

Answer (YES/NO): NO